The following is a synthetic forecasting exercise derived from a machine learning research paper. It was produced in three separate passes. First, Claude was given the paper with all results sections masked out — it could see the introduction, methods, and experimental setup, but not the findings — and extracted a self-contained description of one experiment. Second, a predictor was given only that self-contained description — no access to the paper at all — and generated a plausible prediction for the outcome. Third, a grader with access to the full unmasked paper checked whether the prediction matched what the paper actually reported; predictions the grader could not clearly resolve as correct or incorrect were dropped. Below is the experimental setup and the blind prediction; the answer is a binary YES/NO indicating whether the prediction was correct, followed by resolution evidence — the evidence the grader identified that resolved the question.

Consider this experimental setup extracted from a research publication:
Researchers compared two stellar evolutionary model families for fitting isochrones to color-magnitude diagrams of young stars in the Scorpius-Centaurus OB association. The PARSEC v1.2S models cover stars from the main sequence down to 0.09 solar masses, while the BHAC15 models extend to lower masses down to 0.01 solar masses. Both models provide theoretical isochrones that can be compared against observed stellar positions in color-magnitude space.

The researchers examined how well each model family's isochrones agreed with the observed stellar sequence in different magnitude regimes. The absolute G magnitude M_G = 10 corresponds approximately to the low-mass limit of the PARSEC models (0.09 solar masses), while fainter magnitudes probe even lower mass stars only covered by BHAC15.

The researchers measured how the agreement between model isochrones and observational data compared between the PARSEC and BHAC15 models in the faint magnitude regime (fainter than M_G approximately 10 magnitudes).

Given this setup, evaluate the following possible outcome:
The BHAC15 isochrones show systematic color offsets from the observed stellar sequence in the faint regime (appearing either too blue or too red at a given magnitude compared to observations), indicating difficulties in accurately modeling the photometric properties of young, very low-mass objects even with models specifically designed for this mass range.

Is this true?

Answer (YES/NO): NO